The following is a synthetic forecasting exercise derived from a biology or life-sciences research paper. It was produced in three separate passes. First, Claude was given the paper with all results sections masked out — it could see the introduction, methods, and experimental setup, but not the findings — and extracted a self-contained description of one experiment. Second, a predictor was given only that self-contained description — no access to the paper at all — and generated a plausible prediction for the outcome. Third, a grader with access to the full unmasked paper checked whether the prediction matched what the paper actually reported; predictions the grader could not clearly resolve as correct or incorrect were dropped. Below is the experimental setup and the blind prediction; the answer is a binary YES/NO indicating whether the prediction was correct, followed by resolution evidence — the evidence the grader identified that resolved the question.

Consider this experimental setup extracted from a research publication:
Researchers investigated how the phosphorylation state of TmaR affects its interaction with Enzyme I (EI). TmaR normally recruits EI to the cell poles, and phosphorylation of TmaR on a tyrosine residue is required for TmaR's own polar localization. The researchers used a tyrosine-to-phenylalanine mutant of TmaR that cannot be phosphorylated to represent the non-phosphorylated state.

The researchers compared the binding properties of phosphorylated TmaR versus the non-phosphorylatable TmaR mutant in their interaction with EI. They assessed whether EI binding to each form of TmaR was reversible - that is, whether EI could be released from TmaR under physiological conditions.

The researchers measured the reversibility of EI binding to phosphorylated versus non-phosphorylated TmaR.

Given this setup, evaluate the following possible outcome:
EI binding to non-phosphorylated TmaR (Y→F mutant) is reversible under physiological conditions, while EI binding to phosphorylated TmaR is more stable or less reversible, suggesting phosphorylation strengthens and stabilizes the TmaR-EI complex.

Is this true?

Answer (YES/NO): NO